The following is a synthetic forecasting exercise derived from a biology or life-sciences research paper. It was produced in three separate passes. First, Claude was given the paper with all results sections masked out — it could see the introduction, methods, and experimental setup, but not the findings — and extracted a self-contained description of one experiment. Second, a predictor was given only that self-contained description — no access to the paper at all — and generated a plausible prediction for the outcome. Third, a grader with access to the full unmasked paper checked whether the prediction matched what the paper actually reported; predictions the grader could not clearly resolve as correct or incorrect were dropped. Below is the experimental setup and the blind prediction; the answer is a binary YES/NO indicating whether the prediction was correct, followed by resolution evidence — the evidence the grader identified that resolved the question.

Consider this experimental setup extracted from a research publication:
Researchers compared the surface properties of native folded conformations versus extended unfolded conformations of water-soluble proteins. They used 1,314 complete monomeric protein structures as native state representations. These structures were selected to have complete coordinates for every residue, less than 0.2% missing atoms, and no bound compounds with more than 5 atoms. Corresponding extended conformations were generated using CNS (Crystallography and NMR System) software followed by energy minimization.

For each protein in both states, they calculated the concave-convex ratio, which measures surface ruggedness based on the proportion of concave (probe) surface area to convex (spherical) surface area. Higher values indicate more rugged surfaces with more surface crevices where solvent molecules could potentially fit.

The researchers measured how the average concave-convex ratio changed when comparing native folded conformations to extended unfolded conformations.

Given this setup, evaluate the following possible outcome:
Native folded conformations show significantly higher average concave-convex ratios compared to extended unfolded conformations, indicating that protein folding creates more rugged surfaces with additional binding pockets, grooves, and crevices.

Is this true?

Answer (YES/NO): YES